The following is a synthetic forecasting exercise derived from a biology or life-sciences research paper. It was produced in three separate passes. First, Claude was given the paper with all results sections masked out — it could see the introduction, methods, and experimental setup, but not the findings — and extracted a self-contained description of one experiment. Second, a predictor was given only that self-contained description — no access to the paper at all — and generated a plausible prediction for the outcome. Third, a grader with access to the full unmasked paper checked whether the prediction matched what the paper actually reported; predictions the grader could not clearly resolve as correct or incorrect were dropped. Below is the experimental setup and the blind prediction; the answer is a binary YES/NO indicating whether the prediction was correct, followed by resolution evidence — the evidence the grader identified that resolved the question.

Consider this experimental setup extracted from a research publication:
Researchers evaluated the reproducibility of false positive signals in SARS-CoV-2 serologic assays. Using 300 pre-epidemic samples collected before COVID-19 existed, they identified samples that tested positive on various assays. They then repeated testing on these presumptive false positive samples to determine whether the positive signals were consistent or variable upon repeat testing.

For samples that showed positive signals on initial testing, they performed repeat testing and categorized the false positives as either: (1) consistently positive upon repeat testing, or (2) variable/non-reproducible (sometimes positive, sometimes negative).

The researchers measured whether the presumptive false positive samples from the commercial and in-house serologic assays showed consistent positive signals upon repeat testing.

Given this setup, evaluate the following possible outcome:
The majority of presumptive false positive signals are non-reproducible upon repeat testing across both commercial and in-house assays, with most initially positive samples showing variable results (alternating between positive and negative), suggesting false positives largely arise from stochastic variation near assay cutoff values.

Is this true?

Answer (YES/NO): NO